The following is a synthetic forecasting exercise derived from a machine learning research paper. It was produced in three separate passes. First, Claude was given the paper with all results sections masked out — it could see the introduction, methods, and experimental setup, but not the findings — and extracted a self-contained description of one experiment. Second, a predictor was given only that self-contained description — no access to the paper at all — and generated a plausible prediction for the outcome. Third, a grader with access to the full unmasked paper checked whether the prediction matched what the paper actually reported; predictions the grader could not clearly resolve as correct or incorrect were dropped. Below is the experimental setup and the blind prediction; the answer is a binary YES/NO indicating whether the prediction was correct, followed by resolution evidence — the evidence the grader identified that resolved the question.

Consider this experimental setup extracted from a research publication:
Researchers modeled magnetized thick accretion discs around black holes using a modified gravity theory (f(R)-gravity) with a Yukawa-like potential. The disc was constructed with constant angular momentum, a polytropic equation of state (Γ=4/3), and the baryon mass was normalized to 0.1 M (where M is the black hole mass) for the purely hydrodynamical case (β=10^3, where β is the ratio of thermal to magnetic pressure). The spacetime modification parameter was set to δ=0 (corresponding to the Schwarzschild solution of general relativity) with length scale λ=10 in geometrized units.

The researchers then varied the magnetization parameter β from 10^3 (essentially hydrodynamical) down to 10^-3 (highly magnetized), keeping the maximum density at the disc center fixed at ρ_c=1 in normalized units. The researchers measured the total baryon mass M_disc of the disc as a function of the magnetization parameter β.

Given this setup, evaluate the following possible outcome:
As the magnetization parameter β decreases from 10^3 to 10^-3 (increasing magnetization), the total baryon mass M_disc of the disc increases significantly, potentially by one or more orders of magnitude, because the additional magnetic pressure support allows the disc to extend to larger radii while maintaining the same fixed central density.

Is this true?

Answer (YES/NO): NO